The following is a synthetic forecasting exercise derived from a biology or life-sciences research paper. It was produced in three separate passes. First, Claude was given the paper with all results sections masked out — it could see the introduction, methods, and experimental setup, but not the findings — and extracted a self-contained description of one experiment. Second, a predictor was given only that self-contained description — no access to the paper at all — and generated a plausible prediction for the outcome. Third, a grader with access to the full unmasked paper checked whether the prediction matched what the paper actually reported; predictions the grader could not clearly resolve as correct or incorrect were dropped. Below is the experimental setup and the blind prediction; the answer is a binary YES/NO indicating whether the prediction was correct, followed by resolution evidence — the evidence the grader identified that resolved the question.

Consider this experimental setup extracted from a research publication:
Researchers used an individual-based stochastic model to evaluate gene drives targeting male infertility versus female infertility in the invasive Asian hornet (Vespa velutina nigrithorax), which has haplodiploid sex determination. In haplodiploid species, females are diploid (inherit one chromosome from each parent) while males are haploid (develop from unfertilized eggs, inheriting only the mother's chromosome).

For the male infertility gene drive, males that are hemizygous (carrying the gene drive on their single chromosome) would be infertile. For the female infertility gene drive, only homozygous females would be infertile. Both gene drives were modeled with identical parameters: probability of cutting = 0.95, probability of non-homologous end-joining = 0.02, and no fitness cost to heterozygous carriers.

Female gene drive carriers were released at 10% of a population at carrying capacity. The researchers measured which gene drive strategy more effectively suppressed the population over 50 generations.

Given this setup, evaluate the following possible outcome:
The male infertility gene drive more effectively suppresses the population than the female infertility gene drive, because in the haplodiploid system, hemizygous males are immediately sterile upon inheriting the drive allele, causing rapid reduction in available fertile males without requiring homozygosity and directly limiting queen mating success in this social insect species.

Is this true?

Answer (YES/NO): NO